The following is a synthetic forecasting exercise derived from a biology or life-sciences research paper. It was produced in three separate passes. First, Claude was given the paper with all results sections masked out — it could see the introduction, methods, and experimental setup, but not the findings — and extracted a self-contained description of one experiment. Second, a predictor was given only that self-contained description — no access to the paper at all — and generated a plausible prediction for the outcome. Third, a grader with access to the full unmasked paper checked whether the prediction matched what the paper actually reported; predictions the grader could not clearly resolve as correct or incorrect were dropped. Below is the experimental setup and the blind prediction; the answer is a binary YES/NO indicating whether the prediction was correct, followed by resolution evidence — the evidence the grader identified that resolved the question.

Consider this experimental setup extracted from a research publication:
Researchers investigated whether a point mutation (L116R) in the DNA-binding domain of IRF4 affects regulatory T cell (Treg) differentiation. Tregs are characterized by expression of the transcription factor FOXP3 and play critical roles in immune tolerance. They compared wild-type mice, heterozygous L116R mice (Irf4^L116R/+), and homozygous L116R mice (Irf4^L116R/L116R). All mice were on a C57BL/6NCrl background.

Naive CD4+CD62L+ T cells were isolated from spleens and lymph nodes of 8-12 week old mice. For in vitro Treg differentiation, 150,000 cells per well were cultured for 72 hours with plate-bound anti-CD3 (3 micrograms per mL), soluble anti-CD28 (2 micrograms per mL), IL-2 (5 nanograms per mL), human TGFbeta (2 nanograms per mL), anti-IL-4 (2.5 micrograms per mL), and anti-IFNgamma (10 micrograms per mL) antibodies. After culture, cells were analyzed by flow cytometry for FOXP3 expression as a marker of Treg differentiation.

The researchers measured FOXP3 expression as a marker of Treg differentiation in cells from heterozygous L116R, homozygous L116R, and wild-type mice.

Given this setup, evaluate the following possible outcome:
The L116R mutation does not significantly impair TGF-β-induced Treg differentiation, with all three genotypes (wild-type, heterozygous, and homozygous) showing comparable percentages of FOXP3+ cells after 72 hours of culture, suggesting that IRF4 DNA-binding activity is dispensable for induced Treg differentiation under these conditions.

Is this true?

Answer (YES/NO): NO